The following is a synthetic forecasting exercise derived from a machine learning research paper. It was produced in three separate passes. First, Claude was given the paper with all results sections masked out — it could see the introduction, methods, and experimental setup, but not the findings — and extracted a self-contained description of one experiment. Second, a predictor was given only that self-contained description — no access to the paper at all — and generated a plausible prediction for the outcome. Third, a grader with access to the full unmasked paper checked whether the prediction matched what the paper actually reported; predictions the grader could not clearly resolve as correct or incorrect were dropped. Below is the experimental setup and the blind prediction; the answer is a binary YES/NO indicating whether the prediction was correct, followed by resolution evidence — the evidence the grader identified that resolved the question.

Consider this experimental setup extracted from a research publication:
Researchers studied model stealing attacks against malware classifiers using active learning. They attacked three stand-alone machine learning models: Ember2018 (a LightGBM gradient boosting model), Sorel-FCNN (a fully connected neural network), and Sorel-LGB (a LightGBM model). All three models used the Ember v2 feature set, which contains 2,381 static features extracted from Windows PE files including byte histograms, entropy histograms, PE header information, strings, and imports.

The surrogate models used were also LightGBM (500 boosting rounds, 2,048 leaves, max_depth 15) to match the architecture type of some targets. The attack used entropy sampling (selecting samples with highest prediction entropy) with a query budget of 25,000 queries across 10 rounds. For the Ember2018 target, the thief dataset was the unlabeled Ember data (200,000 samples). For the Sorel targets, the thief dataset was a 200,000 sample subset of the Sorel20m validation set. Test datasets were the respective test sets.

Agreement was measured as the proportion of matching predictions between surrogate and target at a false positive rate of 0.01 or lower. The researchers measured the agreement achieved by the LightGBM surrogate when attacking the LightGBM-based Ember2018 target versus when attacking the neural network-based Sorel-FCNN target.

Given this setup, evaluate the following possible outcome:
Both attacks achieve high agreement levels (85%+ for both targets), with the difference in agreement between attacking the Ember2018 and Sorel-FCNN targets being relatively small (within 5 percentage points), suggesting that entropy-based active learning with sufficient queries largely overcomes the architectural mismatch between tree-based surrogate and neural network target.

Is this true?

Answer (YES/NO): YES